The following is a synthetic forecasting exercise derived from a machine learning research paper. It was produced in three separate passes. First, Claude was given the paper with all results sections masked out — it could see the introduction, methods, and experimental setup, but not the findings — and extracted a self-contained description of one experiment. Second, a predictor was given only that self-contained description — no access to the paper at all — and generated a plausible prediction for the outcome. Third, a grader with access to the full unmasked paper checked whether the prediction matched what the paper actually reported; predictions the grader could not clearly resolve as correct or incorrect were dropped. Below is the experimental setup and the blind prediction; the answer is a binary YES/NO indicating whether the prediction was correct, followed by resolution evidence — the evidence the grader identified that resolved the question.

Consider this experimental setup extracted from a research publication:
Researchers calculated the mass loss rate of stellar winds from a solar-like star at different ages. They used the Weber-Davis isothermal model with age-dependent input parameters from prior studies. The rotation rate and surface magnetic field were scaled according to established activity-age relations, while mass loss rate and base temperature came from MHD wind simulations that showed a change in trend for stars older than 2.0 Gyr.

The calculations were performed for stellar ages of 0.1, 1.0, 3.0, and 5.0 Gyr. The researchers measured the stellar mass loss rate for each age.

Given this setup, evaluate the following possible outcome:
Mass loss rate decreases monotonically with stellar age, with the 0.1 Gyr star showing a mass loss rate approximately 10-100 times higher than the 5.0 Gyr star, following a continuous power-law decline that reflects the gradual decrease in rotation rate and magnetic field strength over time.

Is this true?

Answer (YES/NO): NO